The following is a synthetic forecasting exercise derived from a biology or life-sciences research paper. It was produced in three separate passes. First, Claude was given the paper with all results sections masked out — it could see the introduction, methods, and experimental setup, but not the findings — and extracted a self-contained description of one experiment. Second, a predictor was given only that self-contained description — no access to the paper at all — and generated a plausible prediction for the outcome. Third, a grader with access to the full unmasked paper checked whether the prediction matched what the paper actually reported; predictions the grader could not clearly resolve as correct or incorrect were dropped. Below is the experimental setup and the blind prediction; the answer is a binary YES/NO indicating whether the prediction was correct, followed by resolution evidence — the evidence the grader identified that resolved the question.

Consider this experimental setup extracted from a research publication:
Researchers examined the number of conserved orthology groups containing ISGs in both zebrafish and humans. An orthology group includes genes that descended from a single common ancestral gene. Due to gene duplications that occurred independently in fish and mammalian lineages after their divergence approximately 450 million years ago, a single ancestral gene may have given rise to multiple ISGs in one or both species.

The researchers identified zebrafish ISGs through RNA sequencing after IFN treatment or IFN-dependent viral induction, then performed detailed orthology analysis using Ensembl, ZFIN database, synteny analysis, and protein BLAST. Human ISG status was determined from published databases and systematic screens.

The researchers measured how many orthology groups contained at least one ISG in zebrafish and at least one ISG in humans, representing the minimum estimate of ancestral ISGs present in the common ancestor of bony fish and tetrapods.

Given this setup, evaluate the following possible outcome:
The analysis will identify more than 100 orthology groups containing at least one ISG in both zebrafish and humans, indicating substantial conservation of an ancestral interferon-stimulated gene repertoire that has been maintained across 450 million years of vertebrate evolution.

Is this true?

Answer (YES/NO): NO